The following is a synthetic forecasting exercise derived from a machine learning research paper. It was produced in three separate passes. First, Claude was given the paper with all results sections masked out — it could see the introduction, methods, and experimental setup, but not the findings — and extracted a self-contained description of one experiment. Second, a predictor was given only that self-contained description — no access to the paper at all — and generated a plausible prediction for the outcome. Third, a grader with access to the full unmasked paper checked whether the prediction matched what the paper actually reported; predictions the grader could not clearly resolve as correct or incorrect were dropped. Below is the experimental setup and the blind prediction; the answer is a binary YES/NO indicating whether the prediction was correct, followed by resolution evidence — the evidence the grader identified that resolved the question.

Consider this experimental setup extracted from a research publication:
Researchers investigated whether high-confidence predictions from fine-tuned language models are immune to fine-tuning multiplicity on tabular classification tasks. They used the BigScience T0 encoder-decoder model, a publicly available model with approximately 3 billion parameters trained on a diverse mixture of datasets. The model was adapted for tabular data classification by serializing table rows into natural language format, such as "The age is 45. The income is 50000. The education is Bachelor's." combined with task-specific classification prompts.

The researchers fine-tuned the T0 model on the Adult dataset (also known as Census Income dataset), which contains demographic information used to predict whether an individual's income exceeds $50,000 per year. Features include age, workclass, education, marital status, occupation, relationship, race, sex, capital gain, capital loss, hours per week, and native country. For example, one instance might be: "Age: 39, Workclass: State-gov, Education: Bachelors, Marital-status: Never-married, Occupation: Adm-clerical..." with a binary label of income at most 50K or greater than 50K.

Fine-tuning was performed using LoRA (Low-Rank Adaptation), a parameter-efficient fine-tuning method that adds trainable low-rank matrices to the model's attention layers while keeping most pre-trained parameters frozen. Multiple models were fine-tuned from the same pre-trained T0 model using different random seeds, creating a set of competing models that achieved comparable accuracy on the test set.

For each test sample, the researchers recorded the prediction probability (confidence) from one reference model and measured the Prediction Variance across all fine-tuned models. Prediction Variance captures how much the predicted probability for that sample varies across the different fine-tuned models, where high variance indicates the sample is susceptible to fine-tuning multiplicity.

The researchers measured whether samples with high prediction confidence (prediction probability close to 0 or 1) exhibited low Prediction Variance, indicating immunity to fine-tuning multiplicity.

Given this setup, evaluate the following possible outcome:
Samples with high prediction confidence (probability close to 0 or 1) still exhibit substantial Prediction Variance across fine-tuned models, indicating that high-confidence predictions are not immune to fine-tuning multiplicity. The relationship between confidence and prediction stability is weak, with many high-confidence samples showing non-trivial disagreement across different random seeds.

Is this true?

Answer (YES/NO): YES